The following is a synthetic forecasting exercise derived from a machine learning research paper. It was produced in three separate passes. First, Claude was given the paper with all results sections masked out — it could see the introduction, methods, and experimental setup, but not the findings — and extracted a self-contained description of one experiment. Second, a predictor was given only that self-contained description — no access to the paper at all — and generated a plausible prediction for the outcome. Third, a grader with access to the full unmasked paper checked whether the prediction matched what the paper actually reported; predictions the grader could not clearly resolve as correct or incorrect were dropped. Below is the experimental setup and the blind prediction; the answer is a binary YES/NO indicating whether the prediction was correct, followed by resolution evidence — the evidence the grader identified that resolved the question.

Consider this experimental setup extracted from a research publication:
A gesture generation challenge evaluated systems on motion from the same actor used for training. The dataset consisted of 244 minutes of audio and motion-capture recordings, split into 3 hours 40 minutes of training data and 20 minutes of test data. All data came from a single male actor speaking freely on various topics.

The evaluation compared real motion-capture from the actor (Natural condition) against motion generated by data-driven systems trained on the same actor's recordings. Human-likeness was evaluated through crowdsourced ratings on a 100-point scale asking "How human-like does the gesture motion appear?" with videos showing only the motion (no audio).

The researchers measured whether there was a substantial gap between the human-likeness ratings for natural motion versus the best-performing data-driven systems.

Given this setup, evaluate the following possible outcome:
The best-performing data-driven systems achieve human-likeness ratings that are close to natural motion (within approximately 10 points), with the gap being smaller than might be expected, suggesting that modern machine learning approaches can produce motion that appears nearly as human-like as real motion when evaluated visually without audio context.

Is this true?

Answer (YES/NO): NO